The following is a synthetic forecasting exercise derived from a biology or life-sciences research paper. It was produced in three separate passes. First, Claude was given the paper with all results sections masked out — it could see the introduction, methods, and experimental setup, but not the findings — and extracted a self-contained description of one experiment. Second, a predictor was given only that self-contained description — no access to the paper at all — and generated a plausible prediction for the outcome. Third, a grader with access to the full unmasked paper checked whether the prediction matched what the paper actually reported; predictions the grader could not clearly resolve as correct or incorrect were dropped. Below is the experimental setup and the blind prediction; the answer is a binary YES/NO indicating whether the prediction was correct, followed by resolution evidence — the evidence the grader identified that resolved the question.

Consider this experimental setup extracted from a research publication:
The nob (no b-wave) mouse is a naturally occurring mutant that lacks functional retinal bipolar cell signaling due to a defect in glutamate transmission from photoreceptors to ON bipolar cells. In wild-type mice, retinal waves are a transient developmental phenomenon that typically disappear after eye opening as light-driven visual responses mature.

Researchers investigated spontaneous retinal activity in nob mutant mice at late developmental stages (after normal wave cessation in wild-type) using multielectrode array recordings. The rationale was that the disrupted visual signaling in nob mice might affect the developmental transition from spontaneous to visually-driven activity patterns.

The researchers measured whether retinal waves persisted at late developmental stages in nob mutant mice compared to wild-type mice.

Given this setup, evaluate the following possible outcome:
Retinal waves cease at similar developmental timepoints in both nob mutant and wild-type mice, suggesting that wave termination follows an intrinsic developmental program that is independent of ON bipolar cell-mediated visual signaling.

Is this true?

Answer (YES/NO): NO